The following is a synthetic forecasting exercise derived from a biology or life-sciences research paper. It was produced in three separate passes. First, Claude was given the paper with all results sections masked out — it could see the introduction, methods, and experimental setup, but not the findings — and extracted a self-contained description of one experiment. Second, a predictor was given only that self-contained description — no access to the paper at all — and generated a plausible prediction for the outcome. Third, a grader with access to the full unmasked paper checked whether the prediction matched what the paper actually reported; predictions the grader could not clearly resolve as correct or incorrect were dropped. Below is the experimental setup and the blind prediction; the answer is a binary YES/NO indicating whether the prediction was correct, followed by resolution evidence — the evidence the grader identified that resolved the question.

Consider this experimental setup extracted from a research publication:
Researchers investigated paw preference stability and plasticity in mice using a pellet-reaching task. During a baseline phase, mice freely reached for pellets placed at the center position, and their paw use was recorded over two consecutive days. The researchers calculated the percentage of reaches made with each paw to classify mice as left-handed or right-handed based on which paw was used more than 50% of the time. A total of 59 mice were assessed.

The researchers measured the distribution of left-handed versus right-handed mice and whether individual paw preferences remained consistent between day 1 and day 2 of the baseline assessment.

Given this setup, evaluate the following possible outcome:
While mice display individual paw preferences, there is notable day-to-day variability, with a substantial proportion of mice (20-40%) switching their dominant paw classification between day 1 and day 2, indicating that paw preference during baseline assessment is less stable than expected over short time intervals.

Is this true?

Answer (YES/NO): NO